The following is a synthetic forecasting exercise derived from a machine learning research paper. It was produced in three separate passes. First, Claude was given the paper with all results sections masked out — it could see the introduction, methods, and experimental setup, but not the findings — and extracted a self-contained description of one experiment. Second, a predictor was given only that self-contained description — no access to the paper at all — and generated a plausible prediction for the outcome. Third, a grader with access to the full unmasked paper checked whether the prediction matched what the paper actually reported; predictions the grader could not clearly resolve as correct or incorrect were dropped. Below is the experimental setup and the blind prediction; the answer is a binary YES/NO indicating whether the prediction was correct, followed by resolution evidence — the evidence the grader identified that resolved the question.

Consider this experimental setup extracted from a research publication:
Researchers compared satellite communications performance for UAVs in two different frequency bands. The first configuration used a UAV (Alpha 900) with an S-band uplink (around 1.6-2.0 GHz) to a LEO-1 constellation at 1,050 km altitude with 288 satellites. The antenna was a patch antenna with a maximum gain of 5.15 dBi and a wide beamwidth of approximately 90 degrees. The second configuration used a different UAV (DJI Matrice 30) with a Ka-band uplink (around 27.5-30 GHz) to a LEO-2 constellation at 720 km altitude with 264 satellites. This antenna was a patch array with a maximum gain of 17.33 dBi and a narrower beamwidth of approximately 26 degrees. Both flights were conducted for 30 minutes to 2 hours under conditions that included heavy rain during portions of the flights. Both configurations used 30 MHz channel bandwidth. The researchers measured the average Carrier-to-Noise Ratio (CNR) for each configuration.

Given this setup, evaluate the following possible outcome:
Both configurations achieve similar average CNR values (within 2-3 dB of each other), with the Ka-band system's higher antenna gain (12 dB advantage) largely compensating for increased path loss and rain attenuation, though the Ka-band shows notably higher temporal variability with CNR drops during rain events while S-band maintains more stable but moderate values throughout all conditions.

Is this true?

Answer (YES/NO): NO